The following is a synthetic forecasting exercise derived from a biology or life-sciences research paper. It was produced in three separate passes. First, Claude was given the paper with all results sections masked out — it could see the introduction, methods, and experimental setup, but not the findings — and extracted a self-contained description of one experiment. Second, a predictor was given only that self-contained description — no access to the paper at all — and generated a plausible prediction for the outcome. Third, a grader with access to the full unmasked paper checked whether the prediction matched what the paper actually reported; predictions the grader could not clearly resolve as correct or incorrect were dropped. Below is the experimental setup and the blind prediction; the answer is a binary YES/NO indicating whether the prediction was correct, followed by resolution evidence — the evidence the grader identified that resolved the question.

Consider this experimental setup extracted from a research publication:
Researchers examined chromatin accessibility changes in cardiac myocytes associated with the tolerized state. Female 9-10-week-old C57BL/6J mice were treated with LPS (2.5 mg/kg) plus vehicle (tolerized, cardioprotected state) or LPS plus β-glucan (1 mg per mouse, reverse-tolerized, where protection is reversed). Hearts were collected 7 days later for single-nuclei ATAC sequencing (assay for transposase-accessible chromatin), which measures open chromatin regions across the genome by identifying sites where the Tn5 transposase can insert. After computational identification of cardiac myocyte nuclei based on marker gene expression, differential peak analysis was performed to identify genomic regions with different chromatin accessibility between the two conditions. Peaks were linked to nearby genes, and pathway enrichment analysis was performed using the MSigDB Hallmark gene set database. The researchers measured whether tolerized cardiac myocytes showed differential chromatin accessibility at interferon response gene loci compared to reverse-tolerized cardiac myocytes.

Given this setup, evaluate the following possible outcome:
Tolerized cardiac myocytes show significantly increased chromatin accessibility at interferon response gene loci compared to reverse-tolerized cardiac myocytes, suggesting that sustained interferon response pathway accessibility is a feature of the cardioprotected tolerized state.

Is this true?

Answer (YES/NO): YES